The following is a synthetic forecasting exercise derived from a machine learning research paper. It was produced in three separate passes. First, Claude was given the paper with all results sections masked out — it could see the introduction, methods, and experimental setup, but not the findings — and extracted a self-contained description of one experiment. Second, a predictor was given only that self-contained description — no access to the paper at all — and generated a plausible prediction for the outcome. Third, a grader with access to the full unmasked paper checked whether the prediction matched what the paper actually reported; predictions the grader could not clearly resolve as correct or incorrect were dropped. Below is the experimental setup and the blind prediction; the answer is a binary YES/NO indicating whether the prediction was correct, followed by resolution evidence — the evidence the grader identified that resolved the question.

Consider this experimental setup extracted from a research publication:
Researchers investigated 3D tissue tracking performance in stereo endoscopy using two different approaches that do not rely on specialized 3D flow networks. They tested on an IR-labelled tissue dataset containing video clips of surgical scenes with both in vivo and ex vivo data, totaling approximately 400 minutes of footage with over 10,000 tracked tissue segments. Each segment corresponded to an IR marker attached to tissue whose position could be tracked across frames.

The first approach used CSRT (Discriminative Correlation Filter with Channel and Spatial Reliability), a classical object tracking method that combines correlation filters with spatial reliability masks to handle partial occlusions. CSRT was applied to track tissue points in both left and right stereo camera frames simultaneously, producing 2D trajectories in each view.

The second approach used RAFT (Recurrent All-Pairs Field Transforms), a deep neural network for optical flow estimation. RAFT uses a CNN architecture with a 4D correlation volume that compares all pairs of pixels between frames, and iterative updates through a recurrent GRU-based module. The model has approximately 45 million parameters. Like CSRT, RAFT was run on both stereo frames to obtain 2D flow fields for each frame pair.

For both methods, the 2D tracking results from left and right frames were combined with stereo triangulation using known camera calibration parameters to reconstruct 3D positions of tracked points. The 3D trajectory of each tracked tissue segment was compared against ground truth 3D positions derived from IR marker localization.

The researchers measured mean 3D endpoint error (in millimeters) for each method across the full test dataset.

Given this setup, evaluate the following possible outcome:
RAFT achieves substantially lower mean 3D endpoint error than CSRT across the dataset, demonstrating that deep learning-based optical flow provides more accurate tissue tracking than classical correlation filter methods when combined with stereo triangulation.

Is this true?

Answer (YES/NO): YES